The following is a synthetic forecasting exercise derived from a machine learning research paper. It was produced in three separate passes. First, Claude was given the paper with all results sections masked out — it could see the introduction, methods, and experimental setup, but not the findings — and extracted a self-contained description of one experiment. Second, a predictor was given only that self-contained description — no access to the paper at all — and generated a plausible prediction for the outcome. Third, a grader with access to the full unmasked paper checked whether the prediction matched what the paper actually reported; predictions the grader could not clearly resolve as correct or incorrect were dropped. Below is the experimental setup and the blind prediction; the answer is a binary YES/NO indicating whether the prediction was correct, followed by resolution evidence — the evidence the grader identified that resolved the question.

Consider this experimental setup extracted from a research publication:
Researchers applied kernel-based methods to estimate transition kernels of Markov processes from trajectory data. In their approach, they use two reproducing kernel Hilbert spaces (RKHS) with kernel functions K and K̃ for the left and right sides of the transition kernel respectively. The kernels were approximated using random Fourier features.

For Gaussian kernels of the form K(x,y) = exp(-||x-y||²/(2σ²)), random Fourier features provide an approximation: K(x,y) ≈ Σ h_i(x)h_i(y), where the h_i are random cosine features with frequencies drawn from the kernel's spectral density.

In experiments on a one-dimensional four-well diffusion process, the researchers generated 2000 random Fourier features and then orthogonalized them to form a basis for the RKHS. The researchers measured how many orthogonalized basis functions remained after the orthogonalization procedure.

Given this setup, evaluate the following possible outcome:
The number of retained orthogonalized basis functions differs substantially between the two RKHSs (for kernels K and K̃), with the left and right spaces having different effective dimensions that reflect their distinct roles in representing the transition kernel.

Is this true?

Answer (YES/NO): NO